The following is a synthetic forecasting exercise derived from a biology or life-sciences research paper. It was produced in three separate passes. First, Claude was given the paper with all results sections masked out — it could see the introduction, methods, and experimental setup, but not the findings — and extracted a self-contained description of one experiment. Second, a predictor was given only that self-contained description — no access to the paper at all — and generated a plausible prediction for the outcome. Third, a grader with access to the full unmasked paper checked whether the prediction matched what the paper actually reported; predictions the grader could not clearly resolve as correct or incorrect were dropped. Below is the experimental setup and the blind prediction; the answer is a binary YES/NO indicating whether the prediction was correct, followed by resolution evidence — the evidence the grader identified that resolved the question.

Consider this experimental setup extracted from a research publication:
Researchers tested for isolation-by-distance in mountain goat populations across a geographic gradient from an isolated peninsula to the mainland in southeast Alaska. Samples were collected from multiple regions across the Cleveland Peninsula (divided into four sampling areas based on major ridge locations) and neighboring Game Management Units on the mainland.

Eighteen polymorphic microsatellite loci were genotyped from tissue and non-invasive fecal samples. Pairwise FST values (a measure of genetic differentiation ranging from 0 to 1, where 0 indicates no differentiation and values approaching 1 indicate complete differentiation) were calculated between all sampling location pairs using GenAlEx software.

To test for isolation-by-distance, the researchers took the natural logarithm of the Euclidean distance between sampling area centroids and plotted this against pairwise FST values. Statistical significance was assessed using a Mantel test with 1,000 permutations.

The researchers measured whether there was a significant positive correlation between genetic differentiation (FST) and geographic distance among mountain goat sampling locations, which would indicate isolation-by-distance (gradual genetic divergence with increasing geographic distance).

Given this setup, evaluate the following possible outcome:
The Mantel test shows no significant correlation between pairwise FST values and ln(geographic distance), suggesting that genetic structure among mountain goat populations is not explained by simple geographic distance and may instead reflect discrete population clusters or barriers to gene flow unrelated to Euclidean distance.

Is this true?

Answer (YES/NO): NO